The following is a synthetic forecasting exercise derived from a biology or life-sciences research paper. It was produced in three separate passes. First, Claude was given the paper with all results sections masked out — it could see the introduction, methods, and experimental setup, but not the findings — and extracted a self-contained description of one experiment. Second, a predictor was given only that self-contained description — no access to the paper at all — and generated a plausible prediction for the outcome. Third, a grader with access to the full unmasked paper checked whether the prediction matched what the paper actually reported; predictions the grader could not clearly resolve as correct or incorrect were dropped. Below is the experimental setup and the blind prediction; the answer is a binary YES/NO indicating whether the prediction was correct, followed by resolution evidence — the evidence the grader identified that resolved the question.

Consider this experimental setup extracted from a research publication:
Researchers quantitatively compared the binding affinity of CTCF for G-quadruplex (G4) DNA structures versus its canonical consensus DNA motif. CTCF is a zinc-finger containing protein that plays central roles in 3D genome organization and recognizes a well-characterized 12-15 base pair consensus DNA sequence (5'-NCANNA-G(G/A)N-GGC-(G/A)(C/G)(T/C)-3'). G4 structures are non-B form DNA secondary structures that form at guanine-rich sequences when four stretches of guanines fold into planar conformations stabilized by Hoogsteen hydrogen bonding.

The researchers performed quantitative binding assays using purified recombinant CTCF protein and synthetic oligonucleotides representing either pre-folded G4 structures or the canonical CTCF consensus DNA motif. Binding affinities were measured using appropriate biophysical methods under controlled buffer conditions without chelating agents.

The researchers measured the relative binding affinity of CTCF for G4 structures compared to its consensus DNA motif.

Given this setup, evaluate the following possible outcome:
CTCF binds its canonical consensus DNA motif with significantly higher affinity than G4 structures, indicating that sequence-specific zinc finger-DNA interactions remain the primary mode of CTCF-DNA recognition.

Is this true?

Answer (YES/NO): YES